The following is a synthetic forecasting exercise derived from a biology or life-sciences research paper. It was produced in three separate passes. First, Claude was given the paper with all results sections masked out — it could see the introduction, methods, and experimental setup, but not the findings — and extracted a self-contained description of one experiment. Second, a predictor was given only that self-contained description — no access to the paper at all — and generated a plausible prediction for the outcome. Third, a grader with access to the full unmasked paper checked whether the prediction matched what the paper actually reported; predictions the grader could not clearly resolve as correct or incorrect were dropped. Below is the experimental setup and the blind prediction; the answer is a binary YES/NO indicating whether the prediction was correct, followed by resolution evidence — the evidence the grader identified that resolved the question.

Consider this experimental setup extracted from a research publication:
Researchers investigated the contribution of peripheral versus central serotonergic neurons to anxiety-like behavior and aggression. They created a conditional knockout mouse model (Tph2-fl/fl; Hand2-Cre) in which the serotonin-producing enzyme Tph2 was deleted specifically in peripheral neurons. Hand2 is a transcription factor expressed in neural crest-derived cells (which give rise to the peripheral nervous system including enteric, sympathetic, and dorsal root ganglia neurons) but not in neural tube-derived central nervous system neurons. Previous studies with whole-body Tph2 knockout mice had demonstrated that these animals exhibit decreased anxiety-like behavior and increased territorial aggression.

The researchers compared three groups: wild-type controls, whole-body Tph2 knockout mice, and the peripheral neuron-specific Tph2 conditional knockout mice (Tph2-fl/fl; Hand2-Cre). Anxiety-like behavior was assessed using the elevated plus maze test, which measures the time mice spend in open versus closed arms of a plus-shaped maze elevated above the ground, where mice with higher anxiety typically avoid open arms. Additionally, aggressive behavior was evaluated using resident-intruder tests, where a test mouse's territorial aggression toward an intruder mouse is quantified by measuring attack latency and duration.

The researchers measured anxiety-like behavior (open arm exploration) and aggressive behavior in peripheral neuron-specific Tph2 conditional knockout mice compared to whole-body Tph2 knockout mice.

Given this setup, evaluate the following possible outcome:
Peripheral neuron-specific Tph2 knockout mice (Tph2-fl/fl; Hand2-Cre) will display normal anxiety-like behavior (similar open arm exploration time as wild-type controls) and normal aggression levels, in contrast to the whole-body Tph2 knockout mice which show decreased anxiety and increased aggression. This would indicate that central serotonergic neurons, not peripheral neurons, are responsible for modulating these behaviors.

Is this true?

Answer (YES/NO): NO